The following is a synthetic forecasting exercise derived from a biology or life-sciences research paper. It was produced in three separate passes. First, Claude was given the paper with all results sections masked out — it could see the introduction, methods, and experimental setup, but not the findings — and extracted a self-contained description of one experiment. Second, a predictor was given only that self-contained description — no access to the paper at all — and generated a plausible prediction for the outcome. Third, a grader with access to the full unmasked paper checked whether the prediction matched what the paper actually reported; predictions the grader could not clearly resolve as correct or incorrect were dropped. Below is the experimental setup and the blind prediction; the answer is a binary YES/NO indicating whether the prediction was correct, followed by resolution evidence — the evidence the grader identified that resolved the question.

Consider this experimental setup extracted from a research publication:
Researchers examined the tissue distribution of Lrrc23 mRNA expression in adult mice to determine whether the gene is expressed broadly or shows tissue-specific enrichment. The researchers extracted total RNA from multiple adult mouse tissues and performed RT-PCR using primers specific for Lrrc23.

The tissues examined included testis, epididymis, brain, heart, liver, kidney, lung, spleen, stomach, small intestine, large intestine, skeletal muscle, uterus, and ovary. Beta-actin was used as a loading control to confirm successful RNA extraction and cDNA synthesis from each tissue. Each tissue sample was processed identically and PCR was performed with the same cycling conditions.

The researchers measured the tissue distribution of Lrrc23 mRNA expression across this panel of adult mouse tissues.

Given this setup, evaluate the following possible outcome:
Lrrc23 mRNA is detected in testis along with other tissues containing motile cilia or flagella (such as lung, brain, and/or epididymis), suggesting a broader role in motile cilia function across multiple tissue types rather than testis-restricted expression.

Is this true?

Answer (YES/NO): NO